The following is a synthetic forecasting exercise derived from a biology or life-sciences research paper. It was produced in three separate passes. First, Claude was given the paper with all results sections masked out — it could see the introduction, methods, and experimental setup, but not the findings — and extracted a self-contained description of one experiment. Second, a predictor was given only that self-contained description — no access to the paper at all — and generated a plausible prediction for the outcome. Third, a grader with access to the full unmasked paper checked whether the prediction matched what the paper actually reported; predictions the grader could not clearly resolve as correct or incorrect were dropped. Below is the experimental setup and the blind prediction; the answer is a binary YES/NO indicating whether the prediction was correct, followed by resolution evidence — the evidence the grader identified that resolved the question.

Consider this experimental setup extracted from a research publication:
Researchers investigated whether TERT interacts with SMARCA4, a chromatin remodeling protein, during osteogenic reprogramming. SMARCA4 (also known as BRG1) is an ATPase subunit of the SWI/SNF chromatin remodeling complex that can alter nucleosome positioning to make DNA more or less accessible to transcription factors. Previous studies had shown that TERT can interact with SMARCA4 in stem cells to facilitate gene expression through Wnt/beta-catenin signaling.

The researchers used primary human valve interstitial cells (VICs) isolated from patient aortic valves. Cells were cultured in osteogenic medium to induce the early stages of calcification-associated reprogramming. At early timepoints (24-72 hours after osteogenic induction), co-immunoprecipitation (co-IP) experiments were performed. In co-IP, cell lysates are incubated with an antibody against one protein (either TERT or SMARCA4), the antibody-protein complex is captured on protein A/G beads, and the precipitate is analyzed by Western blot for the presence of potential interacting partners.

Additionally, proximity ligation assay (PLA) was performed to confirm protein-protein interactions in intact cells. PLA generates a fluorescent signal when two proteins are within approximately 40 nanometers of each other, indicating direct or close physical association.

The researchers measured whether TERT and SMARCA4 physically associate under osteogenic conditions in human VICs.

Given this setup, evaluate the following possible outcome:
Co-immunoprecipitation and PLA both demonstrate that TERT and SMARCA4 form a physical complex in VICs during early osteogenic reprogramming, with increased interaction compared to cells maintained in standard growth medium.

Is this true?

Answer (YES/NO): NO